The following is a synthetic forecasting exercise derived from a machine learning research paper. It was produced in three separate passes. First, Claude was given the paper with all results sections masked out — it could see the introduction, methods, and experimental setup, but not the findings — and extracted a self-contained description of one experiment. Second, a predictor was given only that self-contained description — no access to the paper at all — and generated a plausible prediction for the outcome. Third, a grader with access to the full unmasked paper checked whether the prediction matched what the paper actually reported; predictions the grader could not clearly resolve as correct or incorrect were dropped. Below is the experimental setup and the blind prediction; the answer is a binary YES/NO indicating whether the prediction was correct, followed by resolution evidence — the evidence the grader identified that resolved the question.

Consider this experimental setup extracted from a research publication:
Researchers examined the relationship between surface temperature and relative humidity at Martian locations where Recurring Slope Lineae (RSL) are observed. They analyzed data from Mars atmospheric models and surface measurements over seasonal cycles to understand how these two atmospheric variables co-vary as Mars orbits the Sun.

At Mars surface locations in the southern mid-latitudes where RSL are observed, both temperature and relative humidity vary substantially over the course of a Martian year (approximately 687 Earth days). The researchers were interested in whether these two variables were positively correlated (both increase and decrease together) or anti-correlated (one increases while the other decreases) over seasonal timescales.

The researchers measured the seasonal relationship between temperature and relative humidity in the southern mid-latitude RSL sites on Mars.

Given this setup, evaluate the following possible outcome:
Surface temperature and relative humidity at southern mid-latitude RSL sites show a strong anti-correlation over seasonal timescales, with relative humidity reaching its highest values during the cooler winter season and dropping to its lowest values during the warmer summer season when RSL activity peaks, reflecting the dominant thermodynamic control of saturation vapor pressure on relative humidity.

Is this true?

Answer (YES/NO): YES